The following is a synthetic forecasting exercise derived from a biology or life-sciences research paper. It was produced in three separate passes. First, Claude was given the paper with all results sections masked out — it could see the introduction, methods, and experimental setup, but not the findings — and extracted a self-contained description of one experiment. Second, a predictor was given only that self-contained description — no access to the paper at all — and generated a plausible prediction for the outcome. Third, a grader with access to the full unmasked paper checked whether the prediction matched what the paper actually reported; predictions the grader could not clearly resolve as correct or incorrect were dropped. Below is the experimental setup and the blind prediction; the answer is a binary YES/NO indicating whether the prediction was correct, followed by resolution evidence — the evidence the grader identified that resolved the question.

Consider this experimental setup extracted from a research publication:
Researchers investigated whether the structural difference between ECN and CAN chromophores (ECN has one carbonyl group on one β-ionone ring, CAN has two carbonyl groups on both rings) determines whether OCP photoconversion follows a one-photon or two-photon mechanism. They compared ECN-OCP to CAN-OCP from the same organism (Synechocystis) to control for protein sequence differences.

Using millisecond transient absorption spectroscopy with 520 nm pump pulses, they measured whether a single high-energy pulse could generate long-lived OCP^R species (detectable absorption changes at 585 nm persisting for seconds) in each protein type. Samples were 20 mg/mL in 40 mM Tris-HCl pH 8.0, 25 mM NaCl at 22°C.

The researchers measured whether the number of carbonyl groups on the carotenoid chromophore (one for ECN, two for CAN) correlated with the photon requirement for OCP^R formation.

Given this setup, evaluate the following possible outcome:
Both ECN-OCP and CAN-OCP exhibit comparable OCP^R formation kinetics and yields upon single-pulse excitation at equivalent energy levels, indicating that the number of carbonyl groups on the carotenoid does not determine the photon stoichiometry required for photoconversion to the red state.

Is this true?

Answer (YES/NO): NO